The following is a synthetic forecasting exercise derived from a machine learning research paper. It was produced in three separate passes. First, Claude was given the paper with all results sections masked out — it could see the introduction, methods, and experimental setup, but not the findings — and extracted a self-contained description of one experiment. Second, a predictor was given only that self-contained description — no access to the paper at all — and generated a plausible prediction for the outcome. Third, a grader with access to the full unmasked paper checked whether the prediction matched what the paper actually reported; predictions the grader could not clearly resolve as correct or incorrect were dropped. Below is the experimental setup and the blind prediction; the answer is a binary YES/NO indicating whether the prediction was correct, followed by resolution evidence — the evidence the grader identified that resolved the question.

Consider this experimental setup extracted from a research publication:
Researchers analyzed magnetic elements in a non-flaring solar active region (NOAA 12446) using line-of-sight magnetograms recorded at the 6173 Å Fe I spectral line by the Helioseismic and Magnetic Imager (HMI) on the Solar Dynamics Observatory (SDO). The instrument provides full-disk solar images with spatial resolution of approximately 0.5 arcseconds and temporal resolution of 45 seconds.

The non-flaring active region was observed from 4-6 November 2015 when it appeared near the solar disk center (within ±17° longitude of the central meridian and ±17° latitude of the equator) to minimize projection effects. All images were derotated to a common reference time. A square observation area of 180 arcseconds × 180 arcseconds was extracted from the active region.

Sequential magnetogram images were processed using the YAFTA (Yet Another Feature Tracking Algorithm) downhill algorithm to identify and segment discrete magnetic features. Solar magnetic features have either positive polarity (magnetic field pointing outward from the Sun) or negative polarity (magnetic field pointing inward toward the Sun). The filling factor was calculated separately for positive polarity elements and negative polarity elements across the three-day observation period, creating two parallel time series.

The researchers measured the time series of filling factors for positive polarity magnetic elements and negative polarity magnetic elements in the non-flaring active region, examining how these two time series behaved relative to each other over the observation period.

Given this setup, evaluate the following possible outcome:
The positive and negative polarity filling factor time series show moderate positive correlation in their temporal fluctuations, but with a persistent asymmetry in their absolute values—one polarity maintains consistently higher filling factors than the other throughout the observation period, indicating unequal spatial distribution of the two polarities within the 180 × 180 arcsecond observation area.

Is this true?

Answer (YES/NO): NO